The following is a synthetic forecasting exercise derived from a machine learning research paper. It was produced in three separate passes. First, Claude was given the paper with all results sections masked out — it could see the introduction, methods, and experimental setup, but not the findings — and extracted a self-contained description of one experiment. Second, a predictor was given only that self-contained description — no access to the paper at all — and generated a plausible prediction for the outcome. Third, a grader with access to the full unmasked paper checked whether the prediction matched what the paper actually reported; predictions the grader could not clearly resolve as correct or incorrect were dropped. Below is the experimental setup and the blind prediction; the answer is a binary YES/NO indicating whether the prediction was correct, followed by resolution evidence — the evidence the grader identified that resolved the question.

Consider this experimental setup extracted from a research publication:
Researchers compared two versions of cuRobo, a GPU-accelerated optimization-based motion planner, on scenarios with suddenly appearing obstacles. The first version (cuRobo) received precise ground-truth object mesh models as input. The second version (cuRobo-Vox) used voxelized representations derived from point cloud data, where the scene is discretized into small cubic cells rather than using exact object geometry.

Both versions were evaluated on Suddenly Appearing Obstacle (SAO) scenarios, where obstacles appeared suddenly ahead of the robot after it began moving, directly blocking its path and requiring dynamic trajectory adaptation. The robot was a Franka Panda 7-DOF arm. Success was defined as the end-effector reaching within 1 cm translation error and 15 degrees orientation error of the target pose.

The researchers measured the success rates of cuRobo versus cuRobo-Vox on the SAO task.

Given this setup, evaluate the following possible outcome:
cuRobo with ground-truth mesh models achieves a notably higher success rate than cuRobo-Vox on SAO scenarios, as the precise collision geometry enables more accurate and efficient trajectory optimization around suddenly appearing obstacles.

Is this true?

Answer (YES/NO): NO